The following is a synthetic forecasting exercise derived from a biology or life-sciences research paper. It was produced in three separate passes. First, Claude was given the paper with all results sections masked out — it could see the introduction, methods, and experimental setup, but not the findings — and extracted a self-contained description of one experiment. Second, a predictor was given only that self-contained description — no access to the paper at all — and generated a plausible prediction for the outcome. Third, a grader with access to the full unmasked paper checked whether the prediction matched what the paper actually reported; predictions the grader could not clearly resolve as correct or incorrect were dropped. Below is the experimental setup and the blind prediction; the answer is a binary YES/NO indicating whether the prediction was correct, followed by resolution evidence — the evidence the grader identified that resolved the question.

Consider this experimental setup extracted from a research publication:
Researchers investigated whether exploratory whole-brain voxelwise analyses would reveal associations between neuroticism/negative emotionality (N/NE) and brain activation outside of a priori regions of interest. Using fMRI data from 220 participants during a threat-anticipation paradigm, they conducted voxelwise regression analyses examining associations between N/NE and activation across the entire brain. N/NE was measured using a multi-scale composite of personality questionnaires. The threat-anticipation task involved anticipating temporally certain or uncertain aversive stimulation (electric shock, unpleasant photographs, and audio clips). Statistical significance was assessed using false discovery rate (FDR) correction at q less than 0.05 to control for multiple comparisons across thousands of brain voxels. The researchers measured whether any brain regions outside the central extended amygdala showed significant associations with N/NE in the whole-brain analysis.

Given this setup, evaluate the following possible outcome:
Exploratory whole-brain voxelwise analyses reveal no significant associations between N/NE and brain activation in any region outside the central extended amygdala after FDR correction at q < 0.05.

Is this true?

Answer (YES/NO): YES